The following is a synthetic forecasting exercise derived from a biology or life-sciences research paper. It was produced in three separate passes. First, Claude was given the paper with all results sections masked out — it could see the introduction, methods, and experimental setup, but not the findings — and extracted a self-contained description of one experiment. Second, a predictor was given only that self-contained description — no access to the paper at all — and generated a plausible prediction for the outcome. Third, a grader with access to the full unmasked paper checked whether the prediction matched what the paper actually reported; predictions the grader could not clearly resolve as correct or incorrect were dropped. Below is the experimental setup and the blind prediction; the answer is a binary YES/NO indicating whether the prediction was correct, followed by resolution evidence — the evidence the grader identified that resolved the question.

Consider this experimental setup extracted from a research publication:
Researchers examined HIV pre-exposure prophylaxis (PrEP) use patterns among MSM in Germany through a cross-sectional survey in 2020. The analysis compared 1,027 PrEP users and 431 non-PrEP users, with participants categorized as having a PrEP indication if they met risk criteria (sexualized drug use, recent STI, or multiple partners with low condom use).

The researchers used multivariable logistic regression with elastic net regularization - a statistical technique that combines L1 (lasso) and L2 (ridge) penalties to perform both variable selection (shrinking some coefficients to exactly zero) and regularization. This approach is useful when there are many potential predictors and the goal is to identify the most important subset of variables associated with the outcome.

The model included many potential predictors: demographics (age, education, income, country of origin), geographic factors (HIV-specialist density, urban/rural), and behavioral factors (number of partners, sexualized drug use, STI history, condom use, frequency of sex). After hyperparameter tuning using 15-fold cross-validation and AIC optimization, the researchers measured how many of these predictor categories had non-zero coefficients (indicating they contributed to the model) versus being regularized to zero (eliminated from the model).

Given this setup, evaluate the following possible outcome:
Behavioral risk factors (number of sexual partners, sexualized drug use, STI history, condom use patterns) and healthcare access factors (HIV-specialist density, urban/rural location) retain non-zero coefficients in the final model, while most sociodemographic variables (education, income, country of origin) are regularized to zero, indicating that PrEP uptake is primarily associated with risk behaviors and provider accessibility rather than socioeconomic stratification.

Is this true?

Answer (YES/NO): NO